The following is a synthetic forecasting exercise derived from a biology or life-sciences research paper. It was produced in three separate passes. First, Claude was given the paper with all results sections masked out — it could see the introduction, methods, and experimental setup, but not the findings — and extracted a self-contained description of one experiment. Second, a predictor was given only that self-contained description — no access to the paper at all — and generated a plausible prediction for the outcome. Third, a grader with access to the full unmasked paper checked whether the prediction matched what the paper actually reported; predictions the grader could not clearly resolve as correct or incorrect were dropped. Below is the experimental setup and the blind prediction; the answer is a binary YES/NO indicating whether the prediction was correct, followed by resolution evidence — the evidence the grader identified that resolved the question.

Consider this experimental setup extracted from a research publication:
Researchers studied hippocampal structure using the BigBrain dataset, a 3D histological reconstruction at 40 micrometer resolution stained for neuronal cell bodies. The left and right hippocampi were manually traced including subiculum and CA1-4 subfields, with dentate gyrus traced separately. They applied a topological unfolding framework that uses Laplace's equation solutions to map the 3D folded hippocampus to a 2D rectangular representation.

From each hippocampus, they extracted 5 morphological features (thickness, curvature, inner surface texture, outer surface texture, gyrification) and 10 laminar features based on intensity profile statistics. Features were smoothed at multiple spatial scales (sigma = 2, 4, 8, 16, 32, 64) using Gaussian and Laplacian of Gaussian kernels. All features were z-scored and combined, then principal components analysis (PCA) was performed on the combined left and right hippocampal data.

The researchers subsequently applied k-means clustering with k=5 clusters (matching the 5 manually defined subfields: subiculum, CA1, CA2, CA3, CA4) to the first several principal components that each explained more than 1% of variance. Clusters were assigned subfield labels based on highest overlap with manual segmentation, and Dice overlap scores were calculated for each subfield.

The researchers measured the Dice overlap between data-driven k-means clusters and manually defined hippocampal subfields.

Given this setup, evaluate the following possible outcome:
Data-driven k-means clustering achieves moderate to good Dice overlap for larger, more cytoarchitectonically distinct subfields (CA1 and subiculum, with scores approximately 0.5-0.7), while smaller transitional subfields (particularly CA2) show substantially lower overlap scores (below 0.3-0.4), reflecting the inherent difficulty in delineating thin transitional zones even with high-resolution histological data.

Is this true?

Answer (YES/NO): NO